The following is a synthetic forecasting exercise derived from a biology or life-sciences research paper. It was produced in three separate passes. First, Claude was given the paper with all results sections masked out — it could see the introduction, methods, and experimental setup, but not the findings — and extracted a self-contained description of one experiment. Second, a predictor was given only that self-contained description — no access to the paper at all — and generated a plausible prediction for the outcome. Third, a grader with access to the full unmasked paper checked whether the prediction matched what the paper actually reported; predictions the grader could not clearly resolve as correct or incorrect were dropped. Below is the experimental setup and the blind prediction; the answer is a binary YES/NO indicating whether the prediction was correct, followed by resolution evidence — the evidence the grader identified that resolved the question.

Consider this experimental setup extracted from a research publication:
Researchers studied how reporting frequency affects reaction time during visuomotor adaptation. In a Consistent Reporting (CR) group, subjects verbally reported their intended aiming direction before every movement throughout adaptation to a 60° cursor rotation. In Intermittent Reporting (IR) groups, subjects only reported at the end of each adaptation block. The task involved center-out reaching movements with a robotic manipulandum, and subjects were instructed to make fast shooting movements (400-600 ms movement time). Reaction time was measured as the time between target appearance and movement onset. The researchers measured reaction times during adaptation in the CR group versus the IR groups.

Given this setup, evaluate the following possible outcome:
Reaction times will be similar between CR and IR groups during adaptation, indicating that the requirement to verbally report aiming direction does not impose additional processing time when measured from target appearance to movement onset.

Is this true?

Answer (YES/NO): NO